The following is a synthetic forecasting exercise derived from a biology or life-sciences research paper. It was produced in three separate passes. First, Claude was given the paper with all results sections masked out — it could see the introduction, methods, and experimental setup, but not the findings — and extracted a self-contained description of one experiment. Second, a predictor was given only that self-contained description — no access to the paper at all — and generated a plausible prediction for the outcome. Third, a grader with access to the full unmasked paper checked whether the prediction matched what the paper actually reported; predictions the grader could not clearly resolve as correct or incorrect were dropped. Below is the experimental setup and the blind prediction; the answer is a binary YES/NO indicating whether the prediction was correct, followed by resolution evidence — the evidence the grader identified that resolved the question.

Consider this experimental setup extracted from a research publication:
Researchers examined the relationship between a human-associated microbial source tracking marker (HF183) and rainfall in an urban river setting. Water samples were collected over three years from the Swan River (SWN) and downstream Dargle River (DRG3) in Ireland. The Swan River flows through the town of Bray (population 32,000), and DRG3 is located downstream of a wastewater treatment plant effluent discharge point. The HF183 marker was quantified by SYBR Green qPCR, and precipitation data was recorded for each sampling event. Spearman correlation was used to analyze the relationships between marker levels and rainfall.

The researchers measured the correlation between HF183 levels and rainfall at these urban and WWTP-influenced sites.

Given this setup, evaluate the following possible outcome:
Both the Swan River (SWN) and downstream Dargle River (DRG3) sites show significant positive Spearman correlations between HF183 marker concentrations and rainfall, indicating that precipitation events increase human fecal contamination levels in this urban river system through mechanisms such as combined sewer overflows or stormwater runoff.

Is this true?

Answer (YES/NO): NO